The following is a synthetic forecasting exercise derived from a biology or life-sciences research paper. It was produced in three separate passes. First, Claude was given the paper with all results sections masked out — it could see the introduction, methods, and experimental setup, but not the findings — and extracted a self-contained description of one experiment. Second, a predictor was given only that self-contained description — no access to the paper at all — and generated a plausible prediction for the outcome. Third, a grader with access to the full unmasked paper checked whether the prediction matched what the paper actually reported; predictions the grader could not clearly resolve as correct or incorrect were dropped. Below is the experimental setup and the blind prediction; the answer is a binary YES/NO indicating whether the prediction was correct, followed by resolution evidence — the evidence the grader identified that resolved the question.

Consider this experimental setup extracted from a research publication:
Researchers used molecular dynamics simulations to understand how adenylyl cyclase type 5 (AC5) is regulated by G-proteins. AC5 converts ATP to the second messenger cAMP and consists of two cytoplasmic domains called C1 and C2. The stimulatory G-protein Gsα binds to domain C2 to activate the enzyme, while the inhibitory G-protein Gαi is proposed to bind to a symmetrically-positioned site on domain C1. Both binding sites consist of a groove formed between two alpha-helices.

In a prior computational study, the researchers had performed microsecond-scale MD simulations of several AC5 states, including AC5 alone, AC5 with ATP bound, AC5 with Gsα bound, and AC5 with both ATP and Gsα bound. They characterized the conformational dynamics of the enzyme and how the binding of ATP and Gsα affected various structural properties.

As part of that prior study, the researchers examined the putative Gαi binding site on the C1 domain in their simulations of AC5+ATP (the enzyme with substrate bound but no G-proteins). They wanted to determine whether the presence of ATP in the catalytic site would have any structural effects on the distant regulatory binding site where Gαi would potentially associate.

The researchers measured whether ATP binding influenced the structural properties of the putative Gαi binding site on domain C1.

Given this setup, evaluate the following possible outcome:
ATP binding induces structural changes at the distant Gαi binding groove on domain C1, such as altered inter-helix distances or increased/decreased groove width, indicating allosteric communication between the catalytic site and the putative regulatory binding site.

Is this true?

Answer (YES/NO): YES